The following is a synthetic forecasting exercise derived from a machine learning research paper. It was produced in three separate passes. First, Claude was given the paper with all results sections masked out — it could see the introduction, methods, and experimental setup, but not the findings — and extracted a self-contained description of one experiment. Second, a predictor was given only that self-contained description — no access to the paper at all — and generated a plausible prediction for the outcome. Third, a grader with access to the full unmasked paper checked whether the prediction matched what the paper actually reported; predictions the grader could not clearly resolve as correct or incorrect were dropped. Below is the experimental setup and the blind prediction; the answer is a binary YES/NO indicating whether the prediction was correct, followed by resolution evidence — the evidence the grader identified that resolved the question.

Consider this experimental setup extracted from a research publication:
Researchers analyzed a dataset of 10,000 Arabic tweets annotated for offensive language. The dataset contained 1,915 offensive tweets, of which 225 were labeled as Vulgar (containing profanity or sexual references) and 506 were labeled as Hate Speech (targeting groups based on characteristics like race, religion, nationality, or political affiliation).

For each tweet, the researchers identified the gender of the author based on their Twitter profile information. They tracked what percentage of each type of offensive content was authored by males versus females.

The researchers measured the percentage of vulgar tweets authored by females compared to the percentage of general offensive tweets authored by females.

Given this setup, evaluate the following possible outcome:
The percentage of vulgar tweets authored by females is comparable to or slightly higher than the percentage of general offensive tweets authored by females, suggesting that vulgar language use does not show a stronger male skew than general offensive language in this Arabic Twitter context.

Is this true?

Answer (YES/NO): NO